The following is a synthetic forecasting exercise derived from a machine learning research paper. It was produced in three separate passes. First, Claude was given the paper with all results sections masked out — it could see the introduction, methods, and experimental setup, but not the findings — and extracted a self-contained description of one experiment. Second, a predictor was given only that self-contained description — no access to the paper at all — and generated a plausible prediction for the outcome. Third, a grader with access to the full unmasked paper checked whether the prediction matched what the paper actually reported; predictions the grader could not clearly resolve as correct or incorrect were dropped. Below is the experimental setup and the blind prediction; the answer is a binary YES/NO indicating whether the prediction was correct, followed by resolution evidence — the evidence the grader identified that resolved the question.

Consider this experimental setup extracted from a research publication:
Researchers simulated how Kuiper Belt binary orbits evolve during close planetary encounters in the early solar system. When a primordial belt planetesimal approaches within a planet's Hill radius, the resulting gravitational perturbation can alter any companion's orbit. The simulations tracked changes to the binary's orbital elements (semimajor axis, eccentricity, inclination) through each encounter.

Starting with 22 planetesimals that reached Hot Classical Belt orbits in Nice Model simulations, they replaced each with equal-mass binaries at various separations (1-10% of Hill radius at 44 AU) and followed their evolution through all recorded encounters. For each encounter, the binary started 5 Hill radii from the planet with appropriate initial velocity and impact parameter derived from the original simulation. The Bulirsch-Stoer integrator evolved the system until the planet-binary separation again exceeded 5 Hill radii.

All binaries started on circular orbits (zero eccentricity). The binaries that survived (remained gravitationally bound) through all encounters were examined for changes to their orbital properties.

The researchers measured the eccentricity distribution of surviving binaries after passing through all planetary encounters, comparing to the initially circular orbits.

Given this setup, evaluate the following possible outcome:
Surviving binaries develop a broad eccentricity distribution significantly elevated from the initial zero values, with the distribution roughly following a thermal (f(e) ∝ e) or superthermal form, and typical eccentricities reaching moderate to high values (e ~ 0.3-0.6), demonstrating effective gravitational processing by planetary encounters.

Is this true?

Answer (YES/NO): YES